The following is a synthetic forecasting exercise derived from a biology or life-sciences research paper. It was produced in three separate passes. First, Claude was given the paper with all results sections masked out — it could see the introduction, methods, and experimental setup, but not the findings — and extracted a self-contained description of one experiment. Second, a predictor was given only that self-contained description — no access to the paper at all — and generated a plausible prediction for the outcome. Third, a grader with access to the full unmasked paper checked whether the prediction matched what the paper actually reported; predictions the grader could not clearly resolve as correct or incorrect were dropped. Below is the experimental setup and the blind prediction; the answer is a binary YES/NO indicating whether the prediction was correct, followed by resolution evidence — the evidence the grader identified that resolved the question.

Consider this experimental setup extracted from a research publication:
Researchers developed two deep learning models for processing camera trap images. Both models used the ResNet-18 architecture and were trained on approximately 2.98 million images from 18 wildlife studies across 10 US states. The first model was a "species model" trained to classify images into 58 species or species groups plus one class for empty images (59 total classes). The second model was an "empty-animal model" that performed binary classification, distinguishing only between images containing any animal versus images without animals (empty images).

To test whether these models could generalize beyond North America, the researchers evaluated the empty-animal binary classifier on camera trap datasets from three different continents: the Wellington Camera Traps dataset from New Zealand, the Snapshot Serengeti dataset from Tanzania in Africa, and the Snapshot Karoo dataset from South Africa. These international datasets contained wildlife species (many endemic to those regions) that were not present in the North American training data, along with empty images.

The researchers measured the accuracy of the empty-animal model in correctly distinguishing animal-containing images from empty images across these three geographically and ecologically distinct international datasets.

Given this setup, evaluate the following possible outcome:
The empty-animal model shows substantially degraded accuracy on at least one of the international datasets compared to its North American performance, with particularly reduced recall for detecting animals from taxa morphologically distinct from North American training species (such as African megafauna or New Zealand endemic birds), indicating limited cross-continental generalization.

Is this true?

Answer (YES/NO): NO